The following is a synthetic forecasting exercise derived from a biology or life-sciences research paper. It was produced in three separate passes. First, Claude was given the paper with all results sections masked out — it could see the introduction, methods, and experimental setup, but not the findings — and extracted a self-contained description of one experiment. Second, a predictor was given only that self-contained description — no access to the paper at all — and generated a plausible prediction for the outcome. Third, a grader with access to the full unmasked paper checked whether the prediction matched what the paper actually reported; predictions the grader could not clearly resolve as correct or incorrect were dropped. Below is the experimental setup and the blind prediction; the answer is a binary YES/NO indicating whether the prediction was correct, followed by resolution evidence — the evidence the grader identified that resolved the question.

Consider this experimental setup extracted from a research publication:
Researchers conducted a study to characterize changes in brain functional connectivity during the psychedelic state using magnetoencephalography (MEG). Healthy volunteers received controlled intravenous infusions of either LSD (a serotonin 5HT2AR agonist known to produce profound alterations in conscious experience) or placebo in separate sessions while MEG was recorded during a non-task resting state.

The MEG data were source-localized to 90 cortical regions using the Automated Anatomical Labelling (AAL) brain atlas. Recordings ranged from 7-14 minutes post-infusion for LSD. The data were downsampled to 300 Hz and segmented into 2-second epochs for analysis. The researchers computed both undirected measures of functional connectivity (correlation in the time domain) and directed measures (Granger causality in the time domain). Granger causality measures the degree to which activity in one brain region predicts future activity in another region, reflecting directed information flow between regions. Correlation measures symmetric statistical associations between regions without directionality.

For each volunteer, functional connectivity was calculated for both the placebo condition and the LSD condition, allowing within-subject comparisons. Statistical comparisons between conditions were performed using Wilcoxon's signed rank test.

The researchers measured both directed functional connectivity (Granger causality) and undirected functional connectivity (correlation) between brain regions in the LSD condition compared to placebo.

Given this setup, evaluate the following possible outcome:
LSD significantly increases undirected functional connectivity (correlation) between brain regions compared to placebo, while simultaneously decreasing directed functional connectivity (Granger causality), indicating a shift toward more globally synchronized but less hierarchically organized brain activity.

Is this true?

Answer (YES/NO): YES